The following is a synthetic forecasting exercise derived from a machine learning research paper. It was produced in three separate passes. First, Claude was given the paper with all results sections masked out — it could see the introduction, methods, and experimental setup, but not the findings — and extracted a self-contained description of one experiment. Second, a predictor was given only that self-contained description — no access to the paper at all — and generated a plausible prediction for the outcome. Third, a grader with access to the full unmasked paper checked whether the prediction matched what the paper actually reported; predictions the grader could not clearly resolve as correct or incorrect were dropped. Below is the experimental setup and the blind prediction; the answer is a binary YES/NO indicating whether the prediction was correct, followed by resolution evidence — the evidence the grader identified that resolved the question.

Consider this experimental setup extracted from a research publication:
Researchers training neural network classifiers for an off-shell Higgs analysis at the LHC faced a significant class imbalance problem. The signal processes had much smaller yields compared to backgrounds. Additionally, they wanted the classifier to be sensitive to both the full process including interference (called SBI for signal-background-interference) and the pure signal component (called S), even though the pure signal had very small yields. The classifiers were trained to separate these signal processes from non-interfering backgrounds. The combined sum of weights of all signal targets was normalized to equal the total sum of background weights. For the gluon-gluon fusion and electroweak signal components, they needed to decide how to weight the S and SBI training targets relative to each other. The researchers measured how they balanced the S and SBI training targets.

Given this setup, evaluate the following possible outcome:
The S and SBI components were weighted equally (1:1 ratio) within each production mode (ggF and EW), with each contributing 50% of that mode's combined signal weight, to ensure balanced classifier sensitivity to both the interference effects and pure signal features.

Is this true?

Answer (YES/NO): YES